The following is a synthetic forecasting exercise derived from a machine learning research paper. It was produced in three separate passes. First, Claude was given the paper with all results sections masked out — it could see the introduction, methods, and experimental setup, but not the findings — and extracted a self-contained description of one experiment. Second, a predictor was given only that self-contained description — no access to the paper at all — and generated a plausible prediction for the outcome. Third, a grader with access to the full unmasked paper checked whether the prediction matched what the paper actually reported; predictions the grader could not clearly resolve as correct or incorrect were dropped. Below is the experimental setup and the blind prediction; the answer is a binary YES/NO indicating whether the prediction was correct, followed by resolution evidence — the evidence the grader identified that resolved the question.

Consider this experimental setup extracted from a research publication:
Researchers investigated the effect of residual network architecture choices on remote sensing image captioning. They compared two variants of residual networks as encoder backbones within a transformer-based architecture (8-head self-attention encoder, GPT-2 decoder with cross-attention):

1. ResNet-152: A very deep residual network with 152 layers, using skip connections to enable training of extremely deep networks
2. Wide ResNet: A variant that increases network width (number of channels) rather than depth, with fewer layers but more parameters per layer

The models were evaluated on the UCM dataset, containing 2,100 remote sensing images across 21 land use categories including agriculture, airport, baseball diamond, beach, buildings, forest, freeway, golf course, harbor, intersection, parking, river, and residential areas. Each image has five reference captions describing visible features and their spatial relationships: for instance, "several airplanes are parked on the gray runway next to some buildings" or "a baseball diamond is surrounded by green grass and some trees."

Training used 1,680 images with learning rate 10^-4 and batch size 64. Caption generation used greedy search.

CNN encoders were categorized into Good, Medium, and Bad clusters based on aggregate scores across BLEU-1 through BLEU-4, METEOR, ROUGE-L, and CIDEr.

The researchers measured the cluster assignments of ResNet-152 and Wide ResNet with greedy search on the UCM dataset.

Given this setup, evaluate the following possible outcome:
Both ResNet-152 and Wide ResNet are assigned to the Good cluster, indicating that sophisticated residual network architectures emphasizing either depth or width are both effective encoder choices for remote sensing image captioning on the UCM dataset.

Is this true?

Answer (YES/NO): YES